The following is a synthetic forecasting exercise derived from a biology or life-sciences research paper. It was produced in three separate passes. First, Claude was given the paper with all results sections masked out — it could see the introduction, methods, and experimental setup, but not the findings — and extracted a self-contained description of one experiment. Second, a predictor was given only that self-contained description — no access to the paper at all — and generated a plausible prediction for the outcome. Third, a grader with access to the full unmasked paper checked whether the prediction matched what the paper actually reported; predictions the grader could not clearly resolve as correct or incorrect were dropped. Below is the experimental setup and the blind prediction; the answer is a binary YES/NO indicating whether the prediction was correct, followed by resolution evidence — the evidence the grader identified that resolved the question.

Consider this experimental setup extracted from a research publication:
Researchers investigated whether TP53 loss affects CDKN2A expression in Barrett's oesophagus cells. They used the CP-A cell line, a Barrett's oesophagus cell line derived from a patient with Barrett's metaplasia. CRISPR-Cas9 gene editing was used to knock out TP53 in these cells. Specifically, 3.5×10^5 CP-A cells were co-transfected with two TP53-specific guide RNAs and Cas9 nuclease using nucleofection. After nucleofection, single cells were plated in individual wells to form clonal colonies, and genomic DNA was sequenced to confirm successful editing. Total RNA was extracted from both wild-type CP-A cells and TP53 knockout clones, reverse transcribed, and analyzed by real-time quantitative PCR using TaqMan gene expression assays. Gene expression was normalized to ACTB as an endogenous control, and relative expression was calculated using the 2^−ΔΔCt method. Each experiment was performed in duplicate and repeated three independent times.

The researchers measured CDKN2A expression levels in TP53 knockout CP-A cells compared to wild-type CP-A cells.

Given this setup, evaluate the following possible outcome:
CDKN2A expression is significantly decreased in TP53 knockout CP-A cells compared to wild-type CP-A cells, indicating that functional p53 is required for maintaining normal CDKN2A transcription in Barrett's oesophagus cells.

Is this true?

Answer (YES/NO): NO